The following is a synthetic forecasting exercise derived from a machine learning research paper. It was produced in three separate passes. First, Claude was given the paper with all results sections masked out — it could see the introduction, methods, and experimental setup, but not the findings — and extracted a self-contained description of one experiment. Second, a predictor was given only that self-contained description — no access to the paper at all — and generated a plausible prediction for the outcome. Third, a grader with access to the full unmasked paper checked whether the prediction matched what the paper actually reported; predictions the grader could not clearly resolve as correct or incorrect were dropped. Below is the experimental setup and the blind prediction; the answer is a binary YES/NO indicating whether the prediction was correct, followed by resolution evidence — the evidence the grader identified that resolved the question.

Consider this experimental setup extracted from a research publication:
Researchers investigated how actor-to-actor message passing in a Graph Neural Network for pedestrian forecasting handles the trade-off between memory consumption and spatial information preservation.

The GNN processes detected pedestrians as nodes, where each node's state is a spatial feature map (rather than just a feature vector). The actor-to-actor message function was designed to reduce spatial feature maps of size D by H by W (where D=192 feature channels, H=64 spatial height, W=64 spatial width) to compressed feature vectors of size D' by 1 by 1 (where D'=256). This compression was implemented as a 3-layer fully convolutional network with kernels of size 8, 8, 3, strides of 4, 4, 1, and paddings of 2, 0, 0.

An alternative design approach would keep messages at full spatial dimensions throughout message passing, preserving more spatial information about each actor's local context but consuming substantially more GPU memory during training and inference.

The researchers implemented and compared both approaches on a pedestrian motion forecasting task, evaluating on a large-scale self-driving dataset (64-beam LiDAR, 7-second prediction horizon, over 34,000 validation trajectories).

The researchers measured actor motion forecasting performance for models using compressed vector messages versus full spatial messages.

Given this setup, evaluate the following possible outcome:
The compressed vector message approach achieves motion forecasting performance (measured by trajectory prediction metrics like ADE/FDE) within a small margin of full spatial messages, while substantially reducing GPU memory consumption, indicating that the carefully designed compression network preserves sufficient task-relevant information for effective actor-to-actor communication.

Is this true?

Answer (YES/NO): YES